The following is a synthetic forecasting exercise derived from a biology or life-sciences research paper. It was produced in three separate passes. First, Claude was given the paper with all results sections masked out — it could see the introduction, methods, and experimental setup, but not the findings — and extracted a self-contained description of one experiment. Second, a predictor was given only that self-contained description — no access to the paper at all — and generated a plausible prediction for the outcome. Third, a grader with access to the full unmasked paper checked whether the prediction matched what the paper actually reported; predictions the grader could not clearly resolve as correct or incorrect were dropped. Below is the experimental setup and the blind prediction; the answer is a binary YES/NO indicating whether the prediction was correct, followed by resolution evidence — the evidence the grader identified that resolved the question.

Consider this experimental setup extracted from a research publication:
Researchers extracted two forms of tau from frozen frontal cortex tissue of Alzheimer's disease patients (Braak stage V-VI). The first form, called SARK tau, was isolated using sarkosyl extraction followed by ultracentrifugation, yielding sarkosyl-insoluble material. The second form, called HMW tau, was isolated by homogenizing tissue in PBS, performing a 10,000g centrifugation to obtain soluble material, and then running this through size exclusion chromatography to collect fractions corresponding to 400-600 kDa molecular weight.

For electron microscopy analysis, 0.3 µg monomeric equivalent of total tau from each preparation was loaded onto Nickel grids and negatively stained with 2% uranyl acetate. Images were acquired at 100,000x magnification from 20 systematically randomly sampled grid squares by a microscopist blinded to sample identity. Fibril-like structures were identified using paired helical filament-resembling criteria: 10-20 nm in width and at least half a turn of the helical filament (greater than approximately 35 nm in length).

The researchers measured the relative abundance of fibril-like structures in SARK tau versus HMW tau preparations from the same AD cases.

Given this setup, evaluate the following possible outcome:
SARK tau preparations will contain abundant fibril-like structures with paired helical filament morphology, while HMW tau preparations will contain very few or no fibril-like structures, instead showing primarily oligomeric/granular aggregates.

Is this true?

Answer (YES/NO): YES